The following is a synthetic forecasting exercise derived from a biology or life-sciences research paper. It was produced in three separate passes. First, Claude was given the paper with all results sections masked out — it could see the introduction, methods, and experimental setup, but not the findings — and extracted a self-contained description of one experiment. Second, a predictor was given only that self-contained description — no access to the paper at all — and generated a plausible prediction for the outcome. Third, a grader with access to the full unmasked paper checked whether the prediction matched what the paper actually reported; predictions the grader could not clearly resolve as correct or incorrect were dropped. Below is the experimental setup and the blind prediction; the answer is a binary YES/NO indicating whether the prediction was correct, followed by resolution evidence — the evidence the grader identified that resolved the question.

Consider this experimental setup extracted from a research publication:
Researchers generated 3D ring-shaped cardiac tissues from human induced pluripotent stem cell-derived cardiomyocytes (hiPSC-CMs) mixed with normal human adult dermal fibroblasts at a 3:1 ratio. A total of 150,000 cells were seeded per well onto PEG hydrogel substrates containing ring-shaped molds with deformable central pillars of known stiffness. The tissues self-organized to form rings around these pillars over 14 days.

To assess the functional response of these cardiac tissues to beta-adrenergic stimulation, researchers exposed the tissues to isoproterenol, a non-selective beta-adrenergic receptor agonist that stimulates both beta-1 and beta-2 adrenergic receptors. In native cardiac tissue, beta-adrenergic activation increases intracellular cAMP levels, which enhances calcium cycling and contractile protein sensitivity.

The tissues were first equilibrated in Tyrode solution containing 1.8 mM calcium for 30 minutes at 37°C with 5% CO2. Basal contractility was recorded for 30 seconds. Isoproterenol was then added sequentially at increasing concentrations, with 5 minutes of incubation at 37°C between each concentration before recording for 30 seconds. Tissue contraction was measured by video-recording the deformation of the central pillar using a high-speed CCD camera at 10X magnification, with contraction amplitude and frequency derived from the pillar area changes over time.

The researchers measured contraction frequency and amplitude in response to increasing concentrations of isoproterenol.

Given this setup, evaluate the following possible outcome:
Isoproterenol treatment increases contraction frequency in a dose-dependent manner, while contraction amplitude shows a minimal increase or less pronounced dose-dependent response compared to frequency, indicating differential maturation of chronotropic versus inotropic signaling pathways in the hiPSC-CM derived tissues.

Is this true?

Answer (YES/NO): NO